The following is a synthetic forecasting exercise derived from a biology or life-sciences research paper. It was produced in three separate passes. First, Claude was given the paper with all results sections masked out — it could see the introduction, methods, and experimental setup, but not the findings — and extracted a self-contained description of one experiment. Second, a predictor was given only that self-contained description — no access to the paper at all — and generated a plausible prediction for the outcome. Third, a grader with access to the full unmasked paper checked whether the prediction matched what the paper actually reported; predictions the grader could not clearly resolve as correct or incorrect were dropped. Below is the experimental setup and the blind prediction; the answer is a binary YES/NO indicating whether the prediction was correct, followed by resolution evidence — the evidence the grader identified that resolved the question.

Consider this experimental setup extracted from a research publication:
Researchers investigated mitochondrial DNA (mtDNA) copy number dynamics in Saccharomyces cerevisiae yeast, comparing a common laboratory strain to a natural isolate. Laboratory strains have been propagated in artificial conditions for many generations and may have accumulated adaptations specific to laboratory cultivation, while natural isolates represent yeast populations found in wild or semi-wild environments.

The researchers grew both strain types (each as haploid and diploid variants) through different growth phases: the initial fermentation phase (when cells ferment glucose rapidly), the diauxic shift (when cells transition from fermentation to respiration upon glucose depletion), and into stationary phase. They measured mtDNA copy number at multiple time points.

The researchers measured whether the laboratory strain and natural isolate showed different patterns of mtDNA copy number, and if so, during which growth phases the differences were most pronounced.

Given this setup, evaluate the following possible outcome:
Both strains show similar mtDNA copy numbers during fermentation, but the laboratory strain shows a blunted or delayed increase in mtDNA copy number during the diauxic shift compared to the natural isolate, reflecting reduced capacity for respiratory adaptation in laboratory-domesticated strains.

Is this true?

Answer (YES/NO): NO